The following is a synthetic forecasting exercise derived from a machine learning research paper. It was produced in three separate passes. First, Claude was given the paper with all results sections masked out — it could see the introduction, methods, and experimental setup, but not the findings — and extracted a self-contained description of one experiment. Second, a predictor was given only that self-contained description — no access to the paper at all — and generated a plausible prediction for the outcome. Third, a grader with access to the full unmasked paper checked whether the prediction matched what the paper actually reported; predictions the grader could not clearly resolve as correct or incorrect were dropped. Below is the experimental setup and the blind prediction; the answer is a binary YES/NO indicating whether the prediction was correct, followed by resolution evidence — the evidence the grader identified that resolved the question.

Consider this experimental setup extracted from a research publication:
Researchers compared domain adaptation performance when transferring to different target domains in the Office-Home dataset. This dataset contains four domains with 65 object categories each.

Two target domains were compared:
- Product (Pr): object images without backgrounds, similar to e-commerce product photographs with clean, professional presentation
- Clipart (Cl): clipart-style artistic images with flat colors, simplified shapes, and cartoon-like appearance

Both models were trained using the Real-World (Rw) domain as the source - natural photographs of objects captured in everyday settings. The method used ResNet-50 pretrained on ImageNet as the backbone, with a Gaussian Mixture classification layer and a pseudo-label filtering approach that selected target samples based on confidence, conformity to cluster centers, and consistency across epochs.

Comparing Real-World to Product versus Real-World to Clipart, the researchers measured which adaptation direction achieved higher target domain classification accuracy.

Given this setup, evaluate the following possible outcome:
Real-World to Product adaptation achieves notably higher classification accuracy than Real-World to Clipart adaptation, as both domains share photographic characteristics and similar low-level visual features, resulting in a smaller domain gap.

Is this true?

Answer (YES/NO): YES